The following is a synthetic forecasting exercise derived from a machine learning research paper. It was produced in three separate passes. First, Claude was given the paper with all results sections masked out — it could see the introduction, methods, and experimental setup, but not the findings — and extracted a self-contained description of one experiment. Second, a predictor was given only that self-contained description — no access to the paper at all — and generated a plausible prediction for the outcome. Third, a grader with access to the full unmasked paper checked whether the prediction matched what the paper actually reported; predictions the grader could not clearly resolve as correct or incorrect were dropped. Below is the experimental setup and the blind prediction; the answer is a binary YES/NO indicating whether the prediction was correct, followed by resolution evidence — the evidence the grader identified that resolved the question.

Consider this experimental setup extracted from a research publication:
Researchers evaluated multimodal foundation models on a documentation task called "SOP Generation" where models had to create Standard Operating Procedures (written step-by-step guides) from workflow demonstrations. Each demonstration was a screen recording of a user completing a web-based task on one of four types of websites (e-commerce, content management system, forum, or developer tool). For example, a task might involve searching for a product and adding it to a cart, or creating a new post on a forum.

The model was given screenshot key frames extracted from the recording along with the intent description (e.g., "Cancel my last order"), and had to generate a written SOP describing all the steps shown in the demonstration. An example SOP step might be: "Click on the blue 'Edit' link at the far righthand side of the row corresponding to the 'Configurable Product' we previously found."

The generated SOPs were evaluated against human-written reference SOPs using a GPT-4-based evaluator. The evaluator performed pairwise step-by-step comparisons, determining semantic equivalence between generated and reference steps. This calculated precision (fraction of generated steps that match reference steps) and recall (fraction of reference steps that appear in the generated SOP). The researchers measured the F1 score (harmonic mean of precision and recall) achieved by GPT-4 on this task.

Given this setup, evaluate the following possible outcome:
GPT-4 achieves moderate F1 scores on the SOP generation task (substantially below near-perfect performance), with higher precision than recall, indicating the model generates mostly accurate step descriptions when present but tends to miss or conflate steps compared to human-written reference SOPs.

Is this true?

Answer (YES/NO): NO